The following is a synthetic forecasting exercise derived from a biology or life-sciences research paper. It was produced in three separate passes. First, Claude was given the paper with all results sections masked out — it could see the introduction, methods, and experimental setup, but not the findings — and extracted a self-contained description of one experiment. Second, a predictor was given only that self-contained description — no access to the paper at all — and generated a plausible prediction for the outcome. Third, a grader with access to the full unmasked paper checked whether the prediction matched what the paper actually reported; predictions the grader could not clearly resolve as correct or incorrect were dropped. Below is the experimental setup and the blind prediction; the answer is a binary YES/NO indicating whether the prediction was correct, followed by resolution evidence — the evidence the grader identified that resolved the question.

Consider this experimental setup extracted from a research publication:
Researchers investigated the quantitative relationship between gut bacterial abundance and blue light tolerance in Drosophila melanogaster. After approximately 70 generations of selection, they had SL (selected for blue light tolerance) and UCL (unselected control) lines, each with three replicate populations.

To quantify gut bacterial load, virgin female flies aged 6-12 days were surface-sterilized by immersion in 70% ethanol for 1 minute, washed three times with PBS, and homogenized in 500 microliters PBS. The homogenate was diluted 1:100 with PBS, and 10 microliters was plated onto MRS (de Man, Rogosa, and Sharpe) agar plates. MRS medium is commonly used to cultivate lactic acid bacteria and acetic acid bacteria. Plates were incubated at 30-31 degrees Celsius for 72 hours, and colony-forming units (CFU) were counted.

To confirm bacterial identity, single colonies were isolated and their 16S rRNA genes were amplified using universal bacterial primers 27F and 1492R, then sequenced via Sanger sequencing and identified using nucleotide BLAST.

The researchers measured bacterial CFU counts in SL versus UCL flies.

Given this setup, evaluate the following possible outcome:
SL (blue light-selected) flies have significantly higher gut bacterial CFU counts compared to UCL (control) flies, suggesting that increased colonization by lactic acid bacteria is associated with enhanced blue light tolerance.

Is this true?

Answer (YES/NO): NO